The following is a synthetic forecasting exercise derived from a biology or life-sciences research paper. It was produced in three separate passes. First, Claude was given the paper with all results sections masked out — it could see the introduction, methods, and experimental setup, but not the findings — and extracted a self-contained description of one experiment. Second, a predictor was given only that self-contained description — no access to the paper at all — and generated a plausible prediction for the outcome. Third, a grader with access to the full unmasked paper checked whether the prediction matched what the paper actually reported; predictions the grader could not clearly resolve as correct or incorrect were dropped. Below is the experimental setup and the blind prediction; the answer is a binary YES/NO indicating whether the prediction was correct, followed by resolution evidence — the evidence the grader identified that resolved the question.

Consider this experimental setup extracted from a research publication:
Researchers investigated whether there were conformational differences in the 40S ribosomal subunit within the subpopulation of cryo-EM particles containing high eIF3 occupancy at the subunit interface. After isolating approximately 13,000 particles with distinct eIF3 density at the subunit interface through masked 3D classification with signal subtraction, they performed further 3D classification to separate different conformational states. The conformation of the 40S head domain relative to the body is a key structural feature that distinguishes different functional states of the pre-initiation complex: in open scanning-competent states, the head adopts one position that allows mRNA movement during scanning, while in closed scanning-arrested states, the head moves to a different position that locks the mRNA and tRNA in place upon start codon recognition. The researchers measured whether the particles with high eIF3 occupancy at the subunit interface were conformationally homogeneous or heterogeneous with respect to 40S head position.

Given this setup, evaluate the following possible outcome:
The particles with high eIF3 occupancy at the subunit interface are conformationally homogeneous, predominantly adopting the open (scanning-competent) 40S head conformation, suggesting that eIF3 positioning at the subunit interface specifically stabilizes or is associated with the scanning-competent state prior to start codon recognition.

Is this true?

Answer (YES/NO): NO